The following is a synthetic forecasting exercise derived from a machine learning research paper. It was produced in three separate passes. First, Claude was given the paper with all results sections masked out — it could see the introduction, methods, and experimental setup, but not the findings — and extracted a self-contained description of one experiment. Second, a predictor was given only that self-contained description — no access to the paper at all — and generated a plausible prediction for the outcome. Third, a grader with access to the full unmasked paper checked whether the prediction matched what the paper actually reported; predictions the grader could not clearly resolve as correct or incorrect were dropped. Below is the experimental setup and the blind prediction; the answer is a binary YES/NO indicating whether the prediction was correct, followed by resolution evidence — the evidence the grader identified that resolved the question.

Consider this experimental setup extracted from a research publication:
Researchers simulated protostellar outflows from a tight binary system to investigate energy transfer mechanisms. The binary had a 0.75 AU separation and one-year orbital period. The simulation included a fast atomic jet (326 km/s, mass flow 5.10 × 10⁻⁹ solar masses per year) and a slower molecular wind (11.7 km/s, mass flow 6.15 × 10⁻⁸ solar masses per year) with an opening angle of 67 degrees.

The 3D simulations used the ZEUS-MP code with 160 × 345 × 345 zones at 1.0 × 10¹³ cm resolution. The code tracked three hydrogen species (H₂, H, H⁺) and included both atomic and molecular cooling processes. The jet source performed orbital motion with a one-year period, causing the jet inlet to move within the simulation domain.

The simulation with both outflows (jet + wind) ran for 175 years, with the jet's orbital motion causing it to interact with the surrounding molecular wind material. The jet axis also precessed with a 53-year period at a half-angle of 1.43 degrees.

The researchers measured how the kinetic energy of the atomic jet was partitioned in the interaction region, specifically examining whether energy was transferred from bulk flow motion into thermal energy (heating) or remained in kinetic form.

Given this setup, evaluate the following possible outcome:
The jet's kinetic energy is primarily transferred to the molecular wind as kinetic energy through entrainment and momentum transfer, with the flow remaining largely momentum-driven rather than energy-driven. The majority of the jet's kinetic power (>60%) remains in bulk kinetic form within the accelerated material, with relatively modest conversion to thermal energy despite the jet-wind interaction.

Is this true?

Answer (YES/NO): NO